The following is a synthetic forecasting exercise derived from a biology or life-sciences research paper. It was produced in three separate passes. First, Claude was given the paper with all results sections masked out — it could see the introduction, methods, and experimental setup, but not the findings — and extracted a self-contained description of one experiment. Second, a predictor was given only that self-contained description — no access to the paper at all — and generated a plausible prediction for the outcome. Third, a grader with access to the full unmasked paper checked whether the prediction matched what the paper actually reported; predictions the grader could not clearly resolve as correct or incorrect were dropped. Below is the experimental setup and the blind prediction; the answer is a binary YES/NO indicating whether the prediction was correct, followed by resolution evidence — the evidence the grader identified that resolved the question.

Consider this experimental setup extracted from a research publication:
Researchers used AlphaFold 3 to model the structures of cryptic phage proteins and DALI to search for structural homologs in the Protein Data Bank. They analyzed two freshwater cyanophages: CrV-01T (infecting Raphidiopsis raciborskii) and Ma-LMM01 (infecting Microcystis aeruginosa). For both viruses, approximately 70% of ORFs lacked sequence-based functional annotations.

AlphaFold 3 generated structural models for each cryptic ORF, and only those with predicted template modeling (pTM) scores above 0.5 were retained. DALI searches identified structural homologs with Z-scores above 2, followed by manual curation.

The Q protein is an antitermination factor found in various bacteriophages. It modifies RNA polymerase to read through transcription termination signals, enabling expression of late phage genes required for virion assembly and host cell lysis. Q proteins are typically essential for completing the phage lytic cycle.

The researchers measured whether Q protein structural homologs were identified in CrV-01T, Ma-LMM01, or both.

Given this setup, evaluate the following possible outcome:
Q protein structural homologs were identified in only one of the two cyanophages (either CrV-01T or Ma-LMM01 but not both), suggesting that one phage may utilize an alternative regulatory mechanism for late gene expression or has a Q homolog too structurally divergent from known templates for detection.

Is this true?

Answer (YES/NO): YES